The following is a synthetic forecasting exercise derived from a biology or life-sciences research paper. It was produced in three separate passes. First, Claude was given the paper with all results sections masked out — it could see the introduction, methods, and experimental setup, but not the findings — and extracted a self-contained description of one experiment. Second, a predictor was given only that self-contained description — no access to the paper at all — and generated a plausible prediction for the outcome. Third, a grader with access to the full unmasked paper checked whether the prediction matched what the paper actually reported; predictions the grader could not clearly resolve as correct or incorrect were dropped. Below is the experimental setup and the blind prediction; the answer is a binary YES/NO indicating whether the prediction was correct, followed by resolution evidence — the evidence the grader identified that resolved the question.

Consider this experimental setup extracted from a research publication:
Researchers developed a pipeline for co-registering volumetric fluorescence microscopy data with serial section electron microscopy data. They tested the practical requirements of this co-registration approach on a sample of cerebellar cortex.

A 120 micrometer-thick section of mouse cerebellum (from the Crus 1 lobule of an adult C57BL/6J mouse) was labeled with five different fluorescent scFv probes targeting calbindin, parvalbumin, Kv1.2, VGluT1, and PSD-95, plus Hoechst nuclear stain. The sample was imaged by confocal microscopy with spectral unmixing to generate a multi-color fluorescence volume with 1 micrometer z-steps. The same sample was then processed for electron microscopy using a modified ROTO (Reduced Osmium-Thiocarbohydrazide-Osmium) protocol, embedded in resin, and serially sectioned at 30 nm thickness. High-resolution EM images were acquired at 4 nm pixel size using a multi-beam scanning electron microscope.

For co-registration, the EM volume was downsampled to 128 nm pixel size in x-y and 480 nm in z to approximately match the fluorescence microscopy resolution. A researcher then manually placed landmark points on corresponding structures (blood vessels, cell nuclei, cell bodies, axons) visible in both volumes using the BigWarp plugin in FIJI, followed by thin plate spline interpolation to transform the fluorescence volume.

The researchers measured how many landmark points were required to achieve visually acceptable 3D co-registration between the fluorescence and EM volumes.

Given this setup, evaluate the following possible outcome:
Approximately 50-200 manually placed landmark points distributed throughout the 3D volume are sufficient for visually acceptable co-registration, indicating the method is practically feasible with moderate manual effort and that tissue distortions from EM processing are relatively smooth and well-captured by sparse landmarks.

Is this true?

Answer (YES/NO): YES